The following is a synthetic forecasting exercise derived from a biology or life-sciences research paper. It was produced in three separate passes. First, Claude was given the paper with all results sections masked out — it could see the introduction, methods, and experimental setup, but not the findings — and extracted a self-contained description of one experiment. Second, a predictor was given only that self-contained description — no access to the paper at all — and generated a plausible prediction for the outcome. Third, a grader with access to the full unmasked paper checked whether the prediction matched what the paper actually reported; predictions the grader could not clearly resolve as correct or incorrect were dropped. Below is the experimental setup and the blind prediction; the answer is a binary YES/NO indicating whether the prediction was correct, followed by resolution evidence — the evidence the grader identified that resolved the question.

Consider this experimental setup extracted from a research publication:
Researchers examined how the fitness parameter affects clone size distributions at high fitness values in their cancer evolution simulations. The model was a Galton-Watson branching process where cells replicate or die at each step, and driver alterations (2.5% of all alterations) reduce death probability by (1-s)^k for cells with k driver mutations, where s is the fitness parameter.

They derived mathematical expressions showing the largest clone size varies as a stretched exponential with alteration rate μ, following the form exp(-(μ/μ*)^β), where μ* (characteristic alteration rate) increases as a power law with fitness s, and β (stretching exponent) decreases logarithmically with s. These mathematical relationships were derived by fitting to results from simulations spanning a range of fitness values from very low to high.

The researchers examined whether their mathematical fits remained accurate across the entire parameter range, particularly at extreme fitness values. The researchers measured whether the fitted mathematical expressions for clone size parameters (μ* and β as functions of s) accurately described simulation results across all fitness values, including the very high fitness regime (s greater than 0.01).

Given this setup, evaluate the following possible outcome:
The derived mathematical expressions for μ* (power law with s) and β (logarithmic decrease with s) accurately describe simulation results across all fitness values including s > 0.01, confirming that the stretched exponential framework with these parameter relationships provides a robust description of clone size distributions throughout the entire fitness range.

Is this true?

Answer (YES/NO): NO